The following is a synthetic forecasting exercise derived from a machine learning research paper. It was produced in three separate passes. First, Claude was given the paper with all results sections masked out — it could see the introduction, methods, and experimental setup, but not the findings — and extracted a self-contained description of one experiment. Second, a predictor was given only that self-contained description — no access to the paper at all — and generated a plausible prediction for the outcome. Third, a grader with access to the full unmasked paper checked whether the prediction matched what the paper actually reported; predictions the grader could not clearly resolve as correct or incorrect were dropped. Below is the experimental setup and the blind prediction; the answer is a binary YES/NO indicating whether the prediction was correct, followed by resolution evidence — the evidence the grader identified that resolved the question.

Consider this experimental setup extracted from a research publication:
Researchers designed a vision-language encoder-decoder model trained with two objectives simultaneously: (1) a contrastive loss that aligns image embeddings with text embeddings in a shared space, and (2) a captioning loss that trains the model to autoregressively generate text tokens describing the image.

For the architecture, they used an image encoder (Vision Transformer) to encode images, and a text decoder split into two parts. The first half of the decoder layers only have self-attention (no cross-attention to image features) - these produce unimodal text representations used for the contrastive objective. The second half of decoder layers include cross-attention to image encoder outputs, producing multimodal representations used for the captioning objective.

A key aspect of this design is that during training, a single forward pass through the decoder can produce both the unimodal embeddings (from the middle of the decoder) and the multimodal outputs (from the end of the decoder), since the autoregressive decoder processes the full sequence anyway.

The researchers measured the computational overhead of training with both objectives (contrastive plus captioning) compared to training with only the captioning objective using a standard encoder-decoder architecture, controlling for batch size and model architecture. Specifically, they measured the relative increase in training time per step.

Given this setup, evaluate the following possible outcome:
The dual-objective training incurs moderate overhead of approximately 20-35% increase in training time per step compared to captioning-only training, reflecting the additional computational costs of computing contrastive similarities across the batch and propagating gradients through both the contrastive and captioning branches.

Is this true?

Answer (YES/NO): NO